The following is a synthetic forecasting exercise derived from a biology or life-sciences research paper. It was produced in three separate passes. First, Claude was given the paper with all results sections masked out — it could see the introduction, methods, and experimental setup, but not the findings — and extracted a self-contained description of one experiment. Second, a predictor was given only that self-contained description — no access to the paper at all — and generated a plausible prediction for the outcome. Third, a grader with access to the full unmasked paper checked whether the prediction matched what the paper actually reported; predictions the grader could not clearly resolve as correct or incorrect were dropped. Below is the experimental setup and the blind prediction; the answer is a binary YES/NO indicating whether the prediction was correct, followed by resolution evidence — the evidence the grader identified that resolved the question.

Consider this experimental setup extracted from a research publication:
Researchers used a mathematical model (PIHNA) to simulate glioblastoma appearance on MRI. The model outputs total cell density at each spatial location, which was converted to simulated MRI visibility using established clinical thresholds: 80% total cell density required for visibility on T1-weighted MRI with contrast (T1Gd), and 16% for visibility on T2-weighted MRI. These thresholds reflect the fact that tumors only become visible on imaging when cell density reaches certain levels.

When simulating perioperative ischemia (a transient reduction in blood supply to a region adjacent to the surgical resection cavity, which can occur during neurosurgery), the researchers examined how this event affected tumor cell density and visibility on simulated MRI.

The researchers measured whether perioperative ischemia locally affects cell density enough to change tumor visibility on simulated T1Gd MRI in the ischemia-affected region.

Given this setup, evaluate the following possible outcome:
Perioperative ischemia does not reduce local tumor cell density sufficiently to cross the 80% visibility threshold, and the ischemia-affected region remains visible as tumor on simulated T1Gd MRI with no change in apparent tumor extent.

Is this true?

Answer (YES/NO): NO